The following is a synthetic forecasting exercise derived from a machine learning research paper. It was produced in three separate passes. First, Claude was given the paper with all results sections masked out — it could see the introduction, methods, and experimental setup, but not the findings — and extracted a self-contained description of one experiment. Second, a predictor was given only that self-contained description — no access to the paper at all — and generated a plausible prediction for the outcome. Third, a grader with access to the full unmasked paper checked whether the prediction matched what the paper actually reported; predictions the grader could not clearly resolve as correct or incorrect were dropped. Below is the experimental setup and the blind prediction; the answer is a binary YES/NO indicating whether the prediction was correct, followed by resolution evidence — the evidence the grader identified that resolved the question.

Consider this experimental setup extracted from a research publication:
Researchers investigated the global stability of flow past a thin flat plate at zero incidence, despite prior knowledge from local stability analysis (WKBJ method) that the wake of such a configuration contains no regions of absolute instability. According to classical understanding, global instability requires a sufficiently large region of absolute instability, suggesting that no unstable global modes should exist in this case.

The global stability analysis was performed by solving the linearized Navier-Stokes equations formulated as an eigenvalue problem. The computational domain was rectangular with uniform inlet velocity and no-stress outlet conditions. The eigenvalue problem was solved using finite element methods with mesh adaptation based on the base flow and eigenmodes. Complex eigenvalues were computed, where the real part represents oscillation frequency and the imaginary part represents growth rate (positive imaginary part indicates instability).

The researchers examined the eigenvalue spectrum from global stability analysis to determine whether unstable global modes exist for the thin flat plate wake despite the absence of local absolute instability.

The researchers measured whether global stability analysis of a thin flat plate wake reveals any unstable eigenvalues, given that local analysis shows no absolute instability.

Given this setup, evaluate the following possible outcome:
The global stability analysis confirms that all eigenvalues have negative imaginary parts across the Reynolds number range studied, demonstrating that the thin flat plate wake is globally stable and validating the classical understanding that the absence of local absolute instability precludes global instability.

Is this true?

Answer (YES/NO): NO